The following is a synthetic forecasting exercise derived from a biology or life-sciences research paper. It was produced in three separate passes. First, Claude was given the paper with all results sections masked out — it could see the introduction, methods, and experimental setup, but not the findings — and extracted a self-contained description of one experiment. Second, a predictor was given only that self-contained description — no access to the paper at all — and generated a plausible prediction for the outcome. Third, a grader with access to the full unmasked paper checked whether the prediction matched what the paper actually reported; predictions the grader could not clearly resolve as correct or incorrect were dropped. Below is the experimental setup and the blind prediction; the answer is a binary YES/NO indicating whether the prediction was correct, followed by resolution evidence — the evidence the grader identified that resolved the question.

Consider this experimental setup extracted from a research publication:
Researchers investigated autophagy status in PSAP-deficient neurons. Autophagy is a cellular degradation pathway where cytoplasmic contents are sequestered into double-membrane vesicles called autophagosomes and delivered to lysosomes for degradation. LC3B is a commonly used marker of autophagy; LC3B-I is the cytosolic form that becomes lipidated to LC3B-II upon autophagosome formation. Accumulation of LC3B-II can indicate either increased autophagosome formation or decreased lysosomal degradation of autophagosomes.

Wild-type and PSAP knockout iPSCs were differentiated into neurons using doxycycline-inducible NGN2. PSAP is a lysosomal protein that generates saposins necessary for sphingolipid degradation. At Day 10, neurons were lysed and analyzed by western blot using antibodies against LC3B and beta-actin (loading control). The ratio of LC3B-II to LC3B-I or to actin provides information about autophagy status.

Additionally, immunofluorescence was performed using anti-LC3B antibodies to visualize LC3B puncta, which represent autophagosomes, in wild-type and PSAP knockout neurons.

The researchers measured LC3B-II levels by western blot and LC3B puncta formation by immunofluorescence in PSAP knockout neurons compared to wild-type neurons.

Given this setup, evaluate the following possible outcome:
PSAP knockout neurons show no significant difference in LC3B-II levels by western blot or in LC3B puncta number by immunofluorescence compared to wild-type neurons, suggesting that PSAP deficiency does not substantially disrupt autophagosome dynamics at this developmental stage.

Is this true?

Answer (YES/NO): NO